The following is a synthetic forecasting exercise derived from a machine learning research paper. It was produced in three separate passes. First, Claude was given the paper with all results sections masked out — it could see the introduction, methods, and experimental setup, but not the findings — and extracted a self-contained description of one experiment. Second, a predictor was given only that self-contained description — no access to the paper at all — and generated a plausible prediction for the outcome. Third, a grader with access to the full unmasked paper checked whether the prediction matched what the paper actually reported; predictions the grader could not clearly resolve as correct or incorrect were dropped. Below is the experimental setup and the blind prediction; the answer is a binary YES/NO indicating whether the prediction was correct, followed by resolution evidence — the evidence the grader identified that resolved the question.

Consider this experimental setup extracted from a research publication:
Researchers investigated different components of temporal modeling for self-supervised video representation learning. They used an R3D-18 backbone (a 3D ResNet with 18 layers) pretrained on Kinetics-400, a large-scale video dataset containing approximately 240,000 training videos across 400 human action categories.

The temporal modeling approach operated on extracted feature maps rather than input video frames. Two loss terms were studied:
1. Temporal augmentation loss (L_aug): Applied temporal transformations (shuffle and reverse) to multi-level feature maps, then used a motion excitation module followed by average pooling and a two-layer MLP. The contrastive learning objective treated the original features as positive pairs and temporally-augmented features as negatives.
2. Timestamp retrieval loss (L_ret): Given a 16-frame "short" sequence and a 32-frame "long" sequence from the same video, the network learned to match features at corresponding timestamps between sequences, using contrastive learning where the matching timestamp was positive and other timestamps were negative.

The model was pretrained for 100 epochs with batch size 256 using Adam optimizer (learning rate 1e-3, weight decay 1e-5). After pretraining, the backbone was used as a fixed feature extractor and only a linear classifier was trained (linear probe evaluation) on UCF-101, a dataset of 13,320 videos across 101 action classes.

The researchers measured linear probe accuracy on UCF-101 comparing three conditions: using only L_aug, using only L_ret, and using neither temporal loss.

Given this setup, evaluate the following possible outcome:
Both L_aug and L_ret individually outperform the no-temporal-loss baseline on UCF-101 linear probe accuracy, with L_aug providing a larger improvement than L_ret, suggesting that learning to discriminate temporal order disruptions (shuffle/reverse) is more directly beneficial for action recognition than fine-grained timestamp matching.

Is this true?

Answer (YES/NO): NO